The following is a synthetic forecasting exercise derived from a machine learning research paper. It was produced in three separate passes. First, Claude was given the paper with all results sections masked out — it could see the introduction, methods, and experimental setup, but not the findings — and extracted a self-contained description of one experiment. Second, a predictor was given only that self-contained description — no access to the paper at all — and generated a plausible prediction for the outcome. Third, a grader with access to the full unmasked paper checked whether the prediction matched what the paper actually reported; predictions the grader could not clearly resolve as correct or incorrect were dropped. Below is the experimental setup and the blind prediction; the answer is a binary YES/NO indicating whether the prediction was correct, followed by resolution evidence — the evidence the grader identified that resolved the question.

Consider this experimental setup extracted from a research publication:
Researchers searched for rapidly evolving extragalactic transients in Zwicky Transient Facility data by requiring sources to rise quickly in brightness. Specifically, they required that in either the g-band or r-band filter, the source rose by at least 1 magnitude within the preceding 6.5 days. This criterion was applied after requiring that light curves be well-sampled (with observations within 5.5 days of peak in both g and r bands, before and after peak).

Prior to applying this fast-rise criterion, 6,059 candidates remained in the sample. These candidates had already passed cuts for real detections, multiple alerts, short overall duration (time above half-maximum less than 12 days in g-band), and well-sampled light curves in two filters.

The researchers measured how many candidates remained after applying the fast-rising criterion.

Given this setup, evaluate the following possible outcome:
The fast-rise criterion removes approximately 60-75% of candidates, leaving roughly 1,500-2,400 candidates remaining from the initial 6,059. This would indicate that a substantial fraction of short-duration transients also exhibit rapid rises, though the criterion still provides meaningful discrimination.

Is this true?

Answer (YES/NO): YES